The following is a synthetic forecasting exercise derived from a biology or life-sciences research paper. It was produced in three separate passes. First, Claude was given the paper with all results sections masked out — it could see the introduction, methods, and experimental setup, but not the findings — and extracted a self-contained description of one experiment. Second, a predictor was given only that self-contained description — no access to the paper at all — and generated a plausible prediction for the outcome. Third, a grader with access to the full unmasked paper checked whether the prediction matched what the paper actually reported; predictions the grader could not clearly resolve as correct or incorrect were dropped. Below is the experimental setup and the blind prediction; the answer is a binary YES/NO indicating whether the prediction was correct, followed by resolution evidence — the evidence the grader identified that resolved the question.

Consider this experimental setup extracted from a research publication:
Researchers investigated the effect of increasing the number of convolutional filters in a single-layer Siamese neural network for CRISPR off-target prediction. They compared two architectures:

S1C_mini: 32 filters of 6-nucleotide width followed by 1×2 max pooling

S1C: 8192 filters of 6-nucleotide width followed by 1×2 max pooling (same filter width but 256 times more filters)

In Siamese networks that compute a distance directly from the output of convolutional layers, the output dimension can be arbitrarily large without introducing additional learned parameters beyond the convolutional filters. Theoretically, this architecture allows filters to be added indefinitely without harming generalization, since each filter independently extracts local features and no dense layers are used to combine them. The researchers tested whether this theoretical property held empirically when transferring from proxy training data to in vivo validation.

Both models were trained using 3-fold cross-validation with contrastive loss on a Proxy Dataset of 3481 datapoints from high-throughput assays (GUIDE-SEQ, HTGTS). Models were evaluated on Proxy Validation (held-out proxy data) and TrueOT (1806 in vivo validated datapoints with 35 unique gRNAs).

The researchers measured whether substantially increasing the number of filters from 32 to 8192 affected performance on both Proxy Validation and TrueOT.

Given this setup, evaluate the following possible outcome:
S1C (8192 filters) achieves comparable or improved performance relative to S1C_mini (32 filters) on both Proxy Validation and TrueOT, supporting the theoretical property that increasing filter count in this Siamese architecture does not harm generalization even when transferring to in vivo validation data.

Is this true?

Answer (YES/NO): YES